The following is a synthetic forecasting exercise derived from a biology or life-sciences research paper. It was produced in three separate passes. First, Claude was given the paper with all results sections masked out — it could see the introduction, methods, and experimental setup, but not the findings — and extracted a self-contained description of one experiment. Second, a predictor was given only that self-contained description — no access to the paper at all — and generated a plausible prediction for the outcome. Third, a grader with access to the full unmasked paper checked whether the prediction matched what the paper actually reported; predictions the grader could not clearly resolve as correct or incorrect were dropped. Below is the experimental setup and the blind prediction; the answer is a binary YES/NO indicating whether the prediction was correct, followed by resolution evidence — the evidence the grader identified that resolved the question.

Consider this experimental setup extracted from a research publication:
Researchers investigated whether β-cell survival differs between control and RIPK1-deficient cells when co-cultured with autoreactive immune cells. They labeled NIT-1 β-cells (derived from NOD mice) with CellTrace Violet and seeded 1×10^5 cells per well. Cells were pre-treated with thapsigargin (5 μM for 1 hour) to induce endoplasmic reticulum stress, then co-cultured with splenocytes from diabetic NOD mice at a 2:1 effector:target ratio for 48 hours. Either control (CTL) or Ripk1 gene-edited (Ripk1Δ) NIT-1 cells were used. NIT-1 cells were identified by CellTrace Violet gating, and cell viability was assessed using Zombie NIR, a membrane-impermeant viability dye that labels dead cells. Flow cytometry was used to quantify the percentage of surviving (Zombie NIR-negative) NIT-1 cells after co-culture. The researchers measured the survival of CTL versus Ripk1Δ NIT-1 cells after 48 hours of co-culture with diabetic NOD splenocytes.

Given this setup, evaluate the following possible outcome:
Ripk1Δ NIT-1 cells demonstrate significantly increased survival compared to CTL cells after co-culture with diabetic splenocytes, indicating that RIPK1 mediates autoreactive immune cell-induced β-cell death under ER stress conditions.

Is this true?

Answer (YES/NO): YES